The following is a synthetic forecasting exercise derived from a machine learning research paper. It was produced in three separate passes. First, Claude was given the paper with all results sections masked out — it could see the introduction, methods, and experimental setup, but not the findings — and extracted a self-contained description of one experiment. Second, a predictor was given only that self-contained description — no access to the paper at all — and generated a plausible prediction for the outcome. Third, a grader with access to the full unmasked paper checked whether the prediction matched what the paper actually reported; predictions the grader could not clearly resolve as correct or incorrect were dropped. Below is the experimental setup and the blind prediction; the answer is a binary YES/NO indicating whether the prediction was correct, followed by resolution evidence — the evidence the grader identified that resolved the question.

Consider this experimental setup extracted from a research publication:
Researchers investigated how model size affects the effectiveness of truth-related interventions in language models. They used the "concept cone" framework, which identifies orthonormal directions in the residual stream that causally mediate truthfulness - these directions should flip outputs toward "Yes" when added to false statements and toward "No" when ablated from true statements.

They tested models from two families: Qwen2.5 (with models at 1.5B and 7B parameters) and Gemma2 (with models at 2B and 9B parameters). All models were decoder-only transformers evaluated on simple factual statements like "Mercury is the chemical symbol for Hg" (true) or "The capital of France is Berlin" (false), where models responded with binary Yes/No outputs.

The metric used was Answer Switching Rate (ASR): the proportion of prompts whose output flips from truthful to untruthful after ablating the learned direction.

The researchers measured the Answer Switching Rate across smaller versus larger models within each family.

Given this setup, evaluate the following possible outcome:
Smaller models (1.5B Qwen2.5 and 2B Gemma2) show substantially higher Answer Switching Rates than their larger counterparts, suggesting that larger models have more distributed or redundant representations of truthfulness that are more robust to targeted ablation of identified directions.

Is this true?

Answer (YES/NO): NO